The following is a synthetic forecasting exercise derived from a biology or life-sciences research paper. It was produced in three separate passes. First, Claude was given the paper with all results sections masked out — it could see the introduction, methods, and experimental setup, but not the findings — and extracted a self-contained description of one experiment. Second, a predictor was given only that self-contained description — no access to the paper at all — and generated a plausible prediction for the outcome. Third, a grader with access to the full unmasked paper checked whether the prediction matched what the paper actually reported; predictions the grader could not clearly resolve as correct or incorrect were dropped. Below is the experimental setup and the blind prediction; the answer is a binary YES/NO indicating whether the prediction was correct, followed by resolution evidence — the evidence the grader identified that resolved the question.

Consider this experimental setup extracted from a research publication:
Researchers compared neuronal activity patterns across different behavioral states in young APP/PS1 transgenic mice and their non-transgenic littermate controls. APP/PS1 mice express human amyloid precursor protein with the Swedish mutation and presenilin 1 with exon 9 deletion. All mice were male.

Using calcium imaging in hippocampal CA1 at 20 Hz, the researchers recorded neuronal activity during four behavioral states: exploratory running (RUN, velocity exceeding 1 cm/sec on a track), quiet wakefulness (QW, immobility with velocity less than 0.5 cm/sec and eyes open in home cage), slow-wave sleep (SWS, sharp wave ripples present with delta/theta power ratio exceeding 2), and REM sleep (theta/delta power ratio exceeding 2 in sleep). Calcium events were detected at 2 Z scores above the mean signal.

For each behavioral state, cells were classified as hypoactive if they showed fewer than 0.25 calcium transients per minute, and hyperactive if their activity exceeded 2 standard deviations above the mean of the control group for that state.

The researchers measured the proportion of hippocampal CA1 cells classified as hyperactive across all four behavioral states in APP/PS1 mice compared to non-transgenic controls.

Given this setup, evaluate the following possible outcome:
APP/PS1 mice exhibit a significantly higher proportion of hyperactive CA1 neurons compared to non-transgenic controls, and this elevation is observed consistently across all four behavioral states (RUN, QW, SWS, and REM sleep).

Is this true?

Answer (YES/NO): NO